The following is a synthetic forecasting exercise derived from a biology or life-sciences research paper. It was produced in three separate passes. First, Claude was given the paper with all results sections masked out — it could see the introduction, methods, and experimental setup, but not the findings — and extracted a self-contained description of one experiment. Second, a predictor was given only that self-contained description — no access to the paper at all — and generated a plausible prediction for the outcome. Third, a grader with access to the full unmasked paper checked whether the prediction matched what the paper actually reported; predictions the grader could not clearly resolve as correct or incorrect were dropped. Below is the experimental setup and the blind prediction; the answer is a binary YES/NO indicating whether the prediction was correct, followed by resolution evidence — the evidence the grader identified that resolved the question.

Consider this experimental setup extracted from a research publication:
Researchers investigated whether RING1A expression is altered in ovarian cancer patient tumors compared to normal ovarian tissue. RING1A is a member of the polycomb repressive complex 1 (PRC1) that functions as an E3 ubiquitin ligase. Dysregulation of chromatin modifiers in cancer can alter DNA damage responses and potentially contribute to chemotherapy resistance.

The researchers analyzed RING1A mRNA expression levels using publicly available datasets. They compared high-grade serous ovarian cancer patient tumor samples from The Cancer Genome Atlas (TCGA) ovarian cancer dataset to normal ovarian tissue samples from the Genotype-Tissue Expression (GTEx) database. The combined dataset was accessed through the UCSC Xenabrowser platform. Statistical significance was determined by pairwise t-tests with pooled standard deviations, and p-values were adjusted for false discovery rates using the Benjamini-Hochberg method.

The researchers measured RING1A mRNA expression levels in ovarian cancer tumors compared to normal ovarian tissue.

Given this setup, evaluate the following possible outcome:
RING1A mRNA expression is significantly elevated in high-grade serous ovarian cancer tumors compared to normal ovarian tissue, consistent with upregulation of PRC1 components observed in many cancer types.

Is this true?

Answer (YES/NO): NO